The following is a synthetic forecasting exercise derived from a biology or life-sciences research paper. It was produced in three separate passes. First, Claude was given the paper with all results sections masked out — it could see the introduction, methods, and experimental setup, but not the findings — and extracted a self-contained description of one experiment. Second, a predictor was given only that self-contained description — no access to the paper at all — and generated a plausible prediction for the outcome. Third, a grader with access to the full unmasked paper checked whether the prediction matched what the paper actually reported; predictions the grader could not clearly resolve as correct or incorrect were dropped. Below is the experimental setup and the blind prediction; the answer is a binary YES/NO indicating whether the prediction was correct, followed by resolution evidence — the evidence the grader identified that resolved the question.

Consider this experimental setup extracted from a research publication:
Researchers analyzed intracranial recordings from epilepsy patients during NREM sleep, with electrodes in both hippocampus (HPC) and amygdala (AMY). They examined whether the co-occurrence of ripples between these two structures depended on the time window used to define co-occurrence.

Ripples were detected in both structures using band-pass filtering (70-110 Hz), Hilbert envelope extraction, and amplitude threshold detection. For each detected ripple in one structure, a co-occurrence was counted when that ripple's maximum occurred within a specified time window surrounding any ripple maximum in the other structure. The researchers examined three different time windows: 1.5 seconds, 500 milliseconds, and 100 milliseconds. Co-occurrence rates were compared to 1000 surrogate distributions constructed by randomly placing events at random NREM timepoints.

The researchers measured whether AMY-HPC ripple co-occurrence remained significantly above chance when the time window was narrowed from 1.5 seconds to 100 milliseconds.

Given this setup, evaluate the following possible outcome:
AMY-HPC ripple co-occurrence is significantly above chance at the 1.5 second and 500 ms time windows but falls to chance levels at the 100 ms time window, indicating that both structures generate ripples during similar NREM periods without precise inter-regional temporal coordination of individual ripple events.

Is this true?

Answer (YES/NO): NO